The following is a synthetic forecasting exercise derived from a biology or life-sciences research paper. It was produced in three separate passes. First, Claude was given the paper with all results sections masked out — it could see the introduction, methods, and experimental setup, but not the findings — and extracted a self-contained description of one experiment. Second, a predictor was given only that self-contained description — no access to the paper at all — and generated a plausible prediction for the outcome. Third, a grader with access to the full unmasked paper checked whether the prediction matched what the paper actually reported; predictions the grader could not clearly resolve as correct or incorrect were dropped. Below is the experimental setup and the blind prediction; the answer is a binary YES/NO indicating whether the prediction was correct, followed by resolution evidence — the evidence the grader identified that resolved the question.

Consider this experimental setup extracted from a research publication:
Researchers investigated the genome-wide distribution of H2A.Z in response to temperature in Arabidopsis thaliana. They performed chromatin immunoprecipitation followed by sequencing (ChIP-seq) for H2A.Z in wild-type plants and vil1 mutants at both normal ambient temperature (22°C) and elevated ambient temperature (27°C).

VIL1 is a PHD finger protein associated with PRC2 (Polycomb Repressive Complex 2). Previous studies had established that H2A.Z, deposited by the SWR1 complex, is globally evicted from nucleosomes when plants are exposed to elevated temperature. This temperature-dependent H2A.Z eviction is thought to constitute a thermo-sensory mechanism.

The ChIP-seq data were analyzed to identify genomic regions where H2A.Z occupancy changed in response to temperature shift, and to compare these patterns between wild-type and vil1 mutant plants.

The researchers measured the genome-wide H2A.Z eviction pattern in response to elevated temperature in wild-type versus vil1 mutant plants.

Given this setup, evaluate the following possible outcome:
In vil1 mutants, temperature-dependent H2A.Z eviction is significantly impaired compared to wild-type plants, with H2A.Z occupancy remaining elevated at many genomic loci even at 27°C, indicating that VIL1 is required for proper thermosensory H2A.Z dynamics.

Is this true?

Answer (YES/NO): YES